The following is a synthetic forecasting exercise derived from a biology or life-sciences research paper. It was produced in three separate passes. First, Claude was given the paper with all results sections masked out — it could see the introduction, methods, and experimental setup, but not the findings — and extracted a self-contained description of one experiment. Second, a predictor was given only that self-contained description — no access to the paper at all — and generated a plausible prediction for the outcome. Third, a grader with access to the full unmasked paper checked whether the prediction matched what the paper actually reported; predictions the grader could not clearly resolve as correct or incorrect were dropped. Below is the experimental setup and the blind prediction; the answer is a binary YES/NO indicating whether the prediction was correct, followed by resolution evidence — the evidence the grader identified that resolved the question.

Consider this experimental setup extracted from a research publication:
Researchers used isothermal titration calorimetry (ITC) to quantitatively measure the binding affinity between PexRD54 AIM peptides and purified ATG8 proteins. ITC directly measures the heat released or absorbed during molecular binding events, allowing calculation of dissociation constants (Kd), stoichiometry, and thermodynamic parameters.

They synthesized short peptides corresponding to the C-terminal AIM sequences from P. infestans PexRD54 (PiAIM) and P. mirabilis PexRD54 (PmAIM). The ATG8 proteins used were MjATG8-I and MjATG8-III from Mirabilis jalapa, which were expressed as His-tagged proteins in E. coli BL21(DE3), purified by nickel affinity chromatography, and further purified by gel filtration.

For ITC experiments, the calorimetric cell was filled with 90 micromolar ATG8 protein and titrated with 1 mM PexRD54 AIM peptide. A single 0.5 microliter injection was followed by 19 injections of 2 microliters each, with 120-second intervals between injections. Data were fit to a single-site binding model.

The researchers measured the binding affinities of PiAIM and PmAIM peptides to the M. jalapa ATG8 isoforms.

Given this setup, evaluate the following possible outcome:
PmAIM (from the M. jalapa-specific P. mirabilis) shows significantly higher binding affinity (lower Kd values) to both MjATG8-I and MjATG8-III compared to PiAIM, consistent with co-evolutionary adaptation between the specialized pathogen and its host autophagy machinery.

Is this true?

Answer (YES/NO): NO